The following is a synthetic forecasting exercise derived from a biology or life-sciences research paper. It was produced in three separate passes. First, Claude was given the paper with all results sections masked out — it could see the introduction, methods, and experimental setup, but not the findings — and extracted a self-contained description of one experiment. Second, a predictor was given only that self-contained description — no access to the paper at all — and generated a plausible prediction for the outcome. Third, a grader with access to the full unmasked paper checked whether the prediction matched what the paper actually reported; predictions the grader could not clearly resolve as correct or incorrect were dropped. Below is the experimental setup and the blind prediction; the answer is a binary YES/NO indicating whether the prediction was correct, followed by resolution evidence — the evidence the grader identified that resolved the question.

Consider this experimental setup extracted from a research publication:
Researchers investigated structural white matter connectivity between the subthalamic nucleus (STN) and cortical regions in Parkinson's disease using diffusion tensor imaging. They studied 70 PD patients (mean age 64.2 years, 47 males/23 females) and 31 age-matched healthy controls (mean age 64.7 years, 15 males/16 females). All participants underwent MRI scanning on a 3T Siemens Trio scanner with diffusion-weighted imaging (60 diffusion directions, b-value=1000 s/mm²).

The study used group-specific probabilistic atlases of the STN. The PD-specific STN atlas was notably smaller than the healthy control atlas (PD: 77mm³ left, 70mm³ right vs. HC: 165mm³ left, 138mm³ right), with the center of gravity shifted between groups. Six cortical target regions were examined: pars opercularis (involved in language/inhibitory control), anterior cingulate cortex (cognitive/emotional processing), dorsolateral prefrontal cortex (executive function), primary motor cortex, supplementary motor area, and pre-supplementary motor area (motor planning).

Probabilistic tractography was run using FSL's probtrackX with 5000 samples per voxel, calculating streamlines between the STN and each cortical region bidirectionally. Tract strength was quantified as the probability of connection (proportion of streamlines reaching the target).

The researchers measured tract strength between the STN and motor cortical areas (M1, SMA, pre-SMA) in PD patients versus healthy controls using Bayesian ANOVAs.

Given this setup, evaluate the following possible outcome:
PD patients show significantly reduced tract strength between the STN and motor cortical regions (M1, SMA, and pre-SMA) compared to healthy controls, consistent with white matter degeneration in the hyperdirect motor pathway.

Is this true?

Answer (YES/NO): NO